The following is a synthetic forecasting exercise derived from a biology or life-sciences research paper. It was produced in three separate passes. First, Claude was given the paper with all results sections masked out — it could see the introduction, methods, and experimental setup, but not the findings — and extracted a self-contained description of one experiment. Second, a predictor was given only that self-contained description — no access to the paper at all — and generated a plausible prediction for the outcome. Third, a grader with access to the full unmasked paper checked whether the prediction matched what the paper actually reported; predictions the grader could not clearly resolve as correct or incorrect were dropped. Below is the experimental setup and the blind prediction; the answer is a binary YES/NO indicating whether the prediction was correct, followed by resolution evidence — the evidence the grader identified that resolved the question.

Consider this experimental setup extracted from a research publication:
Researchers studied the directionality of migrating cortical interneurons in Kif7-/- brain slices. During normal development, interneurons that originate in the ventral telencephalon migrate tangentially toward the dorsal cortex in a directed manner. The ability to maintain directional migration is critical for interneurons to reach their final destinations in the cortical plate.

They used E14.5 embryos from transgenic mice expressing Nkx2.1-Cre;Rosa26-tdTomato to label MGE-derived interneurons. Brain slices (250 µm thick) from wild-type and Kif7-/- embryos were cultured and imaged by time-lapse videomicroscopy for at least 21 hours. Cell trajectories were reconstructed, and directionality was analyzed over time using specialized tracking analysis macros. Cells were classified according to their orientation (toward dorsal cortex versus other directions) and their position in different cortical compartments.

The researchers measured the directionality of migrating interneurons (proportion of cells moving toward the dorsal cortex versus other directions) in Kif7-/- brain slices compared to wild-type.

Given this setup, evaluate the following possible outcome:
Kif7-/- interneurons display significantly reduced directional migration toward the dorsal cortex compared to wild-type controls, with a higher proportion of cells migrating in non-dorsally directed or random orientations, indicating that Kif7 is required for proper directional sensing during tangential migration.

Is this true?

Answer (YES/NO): YES